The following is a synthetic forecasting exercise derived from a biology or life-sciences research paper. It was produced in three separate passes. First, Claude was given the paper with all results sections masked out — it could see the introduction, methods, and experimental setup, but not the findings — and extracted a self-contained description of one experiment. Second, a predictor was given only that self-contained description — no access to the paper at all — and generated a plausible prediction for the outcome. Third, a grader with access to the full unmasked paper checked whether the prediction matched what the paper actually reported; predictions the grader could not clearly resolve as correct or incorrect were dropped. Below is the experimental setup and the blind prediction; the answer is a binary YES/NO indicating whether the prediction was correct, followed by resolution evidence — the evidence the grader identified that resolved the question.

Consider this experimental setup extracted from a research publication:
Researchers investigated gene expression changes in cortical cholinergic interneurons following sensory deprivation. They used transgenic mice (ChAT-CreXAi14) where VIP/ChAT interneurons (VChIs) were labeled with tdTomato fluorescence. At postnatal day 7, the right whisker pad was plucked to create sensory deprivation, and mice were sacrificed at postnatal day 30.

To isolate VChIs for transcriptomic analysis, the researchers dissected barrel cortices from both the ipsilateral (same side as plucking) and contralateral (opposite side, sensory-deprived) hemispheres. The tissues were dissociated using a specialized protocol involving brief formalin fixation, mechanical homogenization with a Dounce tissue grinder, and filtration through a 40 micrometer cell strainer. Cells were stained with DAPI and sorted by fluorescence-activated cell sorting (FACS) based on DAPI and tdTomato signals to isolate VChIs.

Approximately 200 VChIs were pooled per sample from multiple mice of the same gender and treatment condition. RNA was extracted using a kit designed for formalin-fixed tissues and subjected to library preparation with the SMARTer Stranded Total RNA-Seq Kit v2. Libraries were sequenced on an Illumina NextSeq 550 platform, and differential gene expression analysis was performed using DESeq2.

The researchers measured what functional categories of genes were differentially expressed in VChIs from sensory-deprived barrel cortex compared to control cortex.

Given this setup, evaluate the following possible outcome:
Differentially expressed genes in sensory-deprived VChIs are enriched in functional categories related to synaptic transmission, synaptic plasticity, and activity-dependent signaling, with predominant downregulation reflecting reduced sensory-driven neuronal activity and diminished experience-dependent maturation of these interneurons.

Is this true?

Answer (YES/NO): NO